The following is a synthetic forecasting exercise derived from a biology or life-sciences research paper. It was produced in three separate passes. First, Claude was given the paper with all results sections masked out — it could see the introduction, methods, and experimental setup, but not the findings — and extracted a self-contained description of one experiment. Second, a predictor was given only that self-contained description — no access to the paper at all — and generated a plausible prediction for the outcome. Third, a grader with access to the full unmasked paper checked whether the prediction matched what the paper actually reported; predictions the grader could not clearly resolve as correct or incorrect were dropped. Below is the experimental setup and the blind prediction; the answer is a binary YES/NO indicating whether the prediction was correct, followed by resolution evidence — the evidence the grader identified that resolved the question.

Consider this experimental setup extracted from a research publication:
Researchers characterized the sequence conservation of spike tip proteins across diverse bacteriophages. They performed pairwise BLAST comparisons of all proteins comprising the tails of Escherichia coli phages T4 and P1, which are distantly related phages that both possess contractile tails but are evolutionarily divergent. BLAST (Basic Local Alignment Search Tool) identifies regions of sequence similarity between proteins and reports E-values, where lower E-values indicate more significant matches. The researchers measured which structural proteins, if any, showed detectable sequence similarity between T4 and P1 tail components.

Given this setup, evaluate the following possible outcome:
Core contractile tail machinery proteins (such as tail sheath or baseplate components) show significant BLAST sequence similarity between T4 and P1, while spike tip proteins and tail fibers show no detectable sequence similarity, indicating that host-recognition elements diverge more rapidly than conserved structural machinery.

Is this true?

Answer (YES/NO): NO